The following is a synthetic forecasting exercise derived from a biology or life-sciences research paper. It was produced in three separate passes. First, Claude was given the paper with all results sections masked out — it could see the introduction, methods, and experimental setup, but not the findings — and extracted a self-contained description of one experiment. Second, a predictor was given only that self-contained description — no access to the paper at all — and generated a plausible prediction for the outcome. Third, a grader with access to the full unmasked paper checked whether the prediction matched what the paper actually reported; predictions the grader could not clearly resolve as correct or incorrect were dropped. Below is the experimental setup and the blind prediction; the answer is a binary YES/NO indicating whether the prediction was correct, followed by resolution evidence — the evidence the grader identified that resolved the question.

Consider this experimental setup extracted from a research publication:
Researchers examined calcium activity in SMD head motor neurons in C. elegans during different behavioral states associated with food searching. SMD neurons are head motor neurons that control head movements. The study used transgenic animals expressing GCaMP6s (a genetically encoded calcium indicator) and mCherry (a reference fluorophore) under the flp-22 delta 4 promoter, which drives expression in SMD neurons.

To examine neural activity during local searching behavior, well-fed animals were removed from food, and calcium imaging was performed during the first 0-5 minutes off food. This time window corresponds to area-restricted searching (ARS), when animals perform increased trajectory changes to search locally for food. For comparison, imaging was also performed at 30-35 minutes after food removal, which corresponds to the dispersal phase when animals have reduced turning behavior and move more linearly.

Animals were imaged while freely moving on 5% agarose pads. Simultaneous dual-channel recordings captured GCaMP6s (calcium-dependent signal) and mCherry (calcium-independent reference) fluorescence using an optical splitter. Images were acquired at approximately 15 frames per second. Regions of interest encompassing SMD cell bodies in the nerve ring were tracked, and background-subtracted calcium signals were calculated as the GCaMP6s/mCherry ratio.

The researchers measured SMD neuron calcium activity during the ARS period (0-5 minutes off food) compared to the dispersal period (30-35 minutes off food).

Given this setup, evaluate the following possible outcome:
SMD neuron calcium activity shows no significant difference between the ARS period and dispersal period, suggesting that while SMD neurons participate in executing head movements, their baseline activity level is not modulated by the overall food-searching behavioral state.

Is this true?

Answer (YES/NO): NO